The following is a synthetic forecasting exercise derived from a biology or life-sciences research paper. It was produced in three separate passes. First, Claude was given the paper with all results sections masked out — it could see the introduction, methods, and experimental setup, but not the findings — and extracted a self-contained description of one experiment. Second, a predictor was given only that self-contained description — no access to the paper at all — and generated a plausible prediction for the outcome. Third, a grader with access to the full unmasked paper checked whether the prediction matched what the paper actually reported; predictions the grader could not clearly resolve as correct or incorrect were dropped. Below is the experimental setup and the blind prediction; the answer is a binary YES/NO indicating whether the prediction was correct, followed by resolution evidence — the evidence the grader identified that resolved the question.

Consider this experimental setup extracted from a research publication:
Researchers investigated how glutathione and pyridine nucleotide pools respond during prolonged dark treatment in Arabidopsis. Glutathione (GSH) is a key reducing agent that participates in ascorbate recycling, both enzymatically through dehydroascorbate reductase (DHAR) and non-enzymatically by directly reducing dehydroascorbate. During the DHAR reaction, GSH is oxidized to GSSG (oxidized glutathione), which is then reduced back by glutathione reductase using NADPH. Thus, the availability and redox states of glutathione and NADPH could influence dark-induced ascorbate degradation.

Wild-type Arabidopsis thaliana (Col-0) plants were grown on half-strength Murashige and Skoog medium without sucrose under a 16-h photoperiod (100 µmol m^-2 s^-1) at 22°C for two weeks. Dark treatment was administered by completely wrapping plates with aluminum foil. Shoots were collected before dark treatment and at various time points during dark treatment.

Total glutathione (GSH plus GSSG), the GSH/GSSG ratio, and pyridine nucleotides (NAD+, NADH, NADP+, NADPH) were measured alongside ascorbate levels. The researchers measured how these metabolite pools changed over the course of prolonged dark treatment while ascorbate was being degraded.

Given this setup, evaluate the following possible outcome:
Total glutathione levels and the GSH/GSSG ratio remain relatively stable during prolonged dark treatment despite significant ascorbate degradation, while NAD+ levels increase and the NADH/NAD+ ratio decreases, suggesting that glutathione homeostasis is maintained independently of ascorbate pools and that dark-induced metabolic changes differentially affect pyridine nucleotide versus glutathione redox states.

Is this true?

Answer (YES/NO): NO